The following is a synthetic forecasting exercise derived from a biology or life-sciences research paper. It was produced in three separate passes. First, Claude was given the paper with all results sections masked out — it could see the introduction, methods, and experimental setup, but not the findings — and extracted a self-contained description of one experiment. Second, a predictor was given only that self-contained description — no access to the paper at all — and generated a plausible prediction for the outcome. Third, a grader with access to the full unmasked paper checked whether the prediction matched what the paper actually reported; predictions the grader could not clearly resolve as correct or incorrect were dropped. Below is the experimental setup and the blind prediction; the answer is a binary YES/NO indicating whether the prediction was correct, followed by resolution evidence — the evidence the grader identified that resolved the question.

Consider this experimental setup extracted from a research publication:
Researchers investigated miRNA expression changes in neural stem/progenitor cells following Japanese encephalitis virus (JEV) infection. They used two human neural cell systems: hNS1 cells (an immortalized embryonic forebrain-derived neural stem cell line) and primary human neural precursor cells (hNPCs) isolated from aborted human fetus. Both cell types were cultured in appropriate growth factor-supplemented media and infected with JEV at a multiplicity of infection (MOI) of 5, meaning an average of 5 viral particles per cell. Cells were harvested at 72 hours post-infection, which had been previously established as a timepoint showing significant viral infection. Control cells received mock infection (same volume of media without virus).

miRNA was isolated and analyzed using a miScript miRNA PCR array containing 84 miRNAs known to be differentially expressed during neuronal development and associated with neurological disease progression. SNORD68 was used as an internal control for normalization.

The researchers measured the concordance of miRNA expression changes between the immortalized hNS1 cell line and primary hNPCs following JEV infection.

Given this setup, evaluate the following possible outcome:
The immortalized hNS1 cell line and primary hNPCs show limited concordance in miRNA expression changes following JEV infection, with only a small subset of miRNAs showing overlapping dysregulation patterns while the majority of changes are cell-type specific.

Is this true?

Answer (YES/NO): NO